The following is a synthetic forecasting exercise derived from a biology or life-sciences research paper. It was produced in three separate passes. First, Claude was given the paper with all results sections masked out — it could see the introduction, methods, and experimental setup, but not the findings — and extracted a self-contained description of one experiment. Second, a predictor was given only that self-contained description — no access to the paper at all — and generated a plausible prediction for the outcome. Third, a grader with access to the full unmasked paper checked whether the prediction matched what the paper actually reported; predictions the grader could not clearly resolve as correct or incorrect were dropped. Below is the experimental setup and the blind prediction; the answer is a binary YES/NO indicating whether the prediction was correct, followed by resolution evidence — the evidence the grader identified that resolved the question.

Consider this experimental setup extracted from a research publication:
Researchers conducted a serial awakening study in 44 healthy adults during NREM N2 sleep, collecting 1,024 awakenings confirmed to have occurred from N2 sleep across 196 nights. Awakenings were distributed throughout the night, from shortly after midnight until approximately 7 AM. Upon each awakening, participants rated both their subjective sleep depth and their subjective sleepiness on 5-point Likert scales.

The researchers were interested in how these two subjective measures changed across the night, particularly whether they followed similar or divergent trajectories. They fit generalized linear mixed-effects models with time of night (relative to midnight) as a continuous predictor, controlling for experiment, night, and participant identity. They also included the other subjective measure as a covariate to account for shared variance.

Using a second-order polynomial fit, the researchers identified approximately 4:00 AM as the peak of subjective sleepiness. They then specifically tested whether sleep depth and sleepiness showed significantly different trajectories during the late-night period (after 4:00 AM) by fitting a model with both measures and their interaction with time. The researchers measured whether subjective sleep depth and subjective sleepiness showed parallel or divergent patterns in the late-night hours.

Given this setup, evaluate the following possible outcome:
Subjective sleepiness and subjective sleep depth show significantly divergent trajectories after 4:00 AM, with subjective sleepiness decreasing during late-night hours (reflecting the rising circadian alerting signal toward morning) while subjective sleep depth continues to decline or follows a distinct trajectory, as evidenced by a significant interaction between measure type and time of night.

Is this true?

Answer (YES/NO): NO